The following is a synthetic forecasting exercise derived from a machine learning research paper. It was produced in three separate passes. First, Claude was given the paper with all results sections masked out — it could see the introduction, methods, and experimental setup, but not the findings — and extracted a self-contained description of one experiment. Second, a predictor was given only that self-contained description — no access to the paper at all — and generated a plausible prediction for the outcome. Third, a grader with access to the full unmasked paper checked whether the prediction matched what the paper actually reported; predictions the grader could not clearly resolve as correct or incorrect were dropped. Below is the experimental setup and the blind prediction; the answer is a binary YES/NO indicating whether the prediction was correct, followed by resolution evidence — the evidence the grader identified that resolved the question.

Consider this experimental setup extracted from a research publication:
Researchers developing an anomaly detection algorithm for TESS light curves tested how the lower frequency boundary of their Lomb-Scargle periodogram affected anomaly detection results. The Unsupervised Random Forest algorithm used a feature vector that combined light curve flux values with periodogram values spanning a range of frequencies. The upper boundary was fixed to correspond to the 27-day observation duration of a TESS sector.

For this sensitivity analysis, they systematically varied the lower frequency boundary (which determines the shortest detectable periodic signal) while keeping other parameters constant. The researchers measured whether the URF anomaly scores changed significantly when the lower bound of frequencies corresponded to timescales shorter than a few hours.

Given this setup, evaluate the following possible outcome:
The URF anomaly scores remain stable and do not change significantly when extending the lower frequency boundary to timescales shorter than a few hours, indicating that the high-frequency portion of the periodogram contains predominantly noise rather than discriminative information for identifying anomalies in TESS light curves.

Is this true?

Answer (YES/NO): NO